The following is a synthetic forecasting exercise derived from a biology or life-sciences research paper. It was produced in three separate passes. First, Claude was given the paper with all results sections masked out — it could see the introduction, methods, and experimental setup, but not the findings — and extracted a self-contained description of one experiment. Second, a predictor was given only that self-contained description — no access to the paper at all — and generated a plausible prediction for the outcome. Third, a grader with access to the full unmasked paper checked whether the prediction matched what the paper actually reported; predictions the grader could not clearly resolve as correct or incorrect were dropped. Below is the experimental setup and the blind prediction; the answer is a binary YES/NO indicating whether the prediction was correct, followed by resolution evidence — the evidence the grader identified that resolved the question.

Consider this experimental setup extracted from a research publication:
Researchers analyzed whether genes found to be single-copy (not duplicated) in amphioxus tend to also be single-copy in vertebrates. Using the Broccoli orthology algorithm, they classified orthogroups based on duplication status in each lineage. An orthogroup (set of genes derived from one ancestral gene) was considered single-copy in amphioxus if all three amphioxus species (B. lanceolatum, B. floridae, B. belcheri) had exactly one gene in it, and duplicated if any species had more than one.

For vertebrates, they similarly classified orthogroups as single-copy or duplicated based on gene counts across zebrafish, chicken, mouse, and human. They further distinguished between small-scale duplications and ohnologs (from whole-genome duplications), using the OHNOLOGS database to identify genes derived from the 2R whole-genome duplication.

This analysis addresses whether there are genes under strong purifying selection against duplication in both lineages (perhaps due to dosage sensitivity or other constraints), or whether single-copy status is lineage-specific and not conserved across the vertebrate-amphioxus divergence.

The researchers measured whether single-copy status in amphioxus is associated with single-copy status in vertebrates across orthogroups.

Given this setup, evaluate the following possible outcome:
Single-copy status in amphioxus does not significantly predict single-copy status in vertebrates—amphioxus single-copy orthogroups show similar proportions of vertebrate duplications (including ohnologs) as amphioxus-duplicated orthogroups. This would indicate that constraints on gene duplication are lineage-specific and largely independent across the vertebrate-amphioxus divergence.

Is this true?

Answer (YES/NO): NO